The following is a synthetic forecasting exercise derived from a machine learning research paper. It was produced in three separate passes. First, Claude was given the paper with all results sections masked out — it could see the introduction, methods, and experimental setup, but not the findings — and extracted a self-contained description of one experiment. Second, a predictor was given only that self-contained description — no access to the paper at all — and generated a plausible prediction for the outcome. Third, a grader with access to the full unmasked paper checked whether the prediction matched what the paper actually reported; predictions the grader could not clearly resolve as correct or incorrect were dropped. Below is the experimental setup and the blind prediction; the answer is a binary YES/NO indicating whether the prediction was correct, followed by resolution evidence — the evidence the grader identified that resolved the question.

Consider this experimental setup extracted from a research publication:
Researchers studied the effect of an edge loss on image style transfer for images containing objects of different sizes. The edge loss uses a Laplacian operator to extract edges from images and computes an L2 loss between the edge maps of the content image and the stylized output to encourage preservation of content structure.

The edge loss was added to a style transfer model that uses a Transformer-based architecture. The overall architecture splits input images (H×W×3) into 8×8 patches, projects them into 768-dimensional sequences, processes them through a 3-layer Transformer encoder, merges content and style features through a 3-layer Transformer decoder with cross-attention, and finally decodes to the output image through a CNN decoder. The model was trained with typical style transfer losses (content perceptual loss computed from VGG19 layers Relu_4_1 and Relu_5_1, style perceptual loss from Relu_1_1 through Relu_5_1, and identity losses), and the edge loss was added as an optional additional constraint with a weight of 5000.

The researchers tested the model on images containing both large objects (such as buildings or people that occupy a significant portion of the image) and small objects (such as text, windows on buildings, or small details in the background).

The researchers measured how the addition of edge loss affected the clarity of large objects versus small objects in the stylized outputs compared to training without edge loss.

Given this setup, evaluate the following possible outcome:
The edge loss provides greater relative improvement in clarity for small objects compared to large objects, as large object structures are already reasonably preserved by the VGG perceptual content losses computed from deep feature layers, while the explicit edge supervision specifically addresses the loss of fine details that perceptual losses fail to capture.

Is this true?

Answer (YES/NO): YES